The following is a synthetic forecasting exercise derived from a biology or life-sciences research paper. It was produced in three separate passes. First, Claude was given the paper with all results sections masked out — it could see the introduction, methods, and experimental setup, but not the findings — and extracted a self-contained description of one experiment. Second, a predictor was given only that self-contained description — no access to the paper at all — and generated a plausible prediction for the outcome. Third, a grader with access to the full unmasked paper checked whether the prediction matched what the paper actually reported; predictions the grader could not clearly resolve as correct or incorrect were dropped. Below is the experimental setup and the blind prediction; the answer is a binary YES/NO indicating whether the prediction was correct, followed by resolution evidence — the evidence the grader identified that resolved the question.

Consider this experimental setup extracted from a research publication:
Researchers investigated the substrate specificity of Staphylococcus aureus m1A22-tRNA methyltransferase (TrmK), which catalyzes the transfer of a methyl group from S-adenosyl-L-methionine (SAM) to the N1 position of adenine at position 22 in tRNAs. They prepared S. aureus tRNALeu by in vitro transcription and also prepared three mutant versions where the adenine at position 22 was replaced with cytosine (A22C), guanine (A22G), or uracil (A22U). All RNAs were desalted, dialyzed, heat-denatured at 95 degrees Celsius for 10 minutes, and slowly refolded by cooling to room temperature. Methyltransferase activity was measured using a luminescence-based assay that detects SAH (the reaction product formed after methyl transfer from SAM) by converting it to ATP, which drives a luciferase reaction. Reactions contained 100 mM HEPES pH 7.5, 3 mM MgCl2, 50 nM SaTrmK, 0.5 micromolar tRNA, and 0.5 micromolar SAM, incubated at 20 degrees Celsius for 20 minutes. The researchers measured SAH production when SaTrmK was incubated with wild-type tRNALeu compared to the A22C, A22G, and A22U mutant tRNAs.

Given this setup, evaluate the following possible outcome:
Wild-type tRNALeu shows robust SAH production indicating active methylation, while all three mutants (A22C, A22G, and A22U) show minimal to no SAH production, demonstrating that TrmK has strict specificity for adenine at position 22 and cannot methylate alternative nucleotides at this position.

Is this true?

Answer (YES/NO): YES